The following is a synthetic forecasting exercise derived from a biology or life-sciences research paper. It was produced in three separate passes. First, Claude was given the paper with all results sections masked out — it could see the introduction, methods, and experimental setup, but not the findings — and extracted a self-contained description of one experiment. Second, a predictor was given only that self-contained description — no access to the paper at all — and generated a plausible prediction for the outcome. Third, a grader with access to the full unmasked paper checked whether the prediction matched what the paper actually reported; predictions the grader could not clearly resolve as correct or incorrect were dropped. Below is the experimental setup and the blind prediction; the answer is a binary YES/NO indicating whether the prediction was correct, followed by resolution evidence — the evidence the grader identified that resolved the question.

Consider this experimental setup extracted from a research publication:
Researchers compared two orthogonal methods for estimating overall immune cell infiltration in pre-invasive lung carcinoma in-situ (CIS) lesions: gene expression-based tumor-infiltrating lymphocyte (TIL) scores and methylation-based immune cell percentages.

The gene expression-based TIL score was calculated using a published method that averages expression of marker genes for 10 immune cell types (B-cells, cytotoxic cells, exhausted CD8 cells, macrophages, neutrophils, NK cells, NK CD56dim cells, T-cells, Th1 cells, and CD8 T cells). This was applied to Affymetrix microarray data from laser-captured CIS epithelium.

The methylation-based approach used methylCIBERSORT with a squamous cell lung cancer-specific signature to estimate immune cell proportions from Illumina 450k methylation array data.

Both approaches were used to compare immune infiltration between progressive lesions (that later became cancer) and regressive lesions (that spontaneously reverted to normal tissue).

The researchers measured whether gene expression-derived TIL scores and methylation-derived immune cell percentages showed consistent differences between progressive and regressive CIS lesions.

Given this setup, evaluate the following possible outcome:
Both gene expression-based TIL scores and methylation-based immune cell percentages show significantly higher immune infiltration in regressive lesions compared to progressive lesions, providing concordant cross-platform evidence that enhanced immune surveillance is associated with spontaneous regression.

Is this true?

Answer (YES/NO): YES